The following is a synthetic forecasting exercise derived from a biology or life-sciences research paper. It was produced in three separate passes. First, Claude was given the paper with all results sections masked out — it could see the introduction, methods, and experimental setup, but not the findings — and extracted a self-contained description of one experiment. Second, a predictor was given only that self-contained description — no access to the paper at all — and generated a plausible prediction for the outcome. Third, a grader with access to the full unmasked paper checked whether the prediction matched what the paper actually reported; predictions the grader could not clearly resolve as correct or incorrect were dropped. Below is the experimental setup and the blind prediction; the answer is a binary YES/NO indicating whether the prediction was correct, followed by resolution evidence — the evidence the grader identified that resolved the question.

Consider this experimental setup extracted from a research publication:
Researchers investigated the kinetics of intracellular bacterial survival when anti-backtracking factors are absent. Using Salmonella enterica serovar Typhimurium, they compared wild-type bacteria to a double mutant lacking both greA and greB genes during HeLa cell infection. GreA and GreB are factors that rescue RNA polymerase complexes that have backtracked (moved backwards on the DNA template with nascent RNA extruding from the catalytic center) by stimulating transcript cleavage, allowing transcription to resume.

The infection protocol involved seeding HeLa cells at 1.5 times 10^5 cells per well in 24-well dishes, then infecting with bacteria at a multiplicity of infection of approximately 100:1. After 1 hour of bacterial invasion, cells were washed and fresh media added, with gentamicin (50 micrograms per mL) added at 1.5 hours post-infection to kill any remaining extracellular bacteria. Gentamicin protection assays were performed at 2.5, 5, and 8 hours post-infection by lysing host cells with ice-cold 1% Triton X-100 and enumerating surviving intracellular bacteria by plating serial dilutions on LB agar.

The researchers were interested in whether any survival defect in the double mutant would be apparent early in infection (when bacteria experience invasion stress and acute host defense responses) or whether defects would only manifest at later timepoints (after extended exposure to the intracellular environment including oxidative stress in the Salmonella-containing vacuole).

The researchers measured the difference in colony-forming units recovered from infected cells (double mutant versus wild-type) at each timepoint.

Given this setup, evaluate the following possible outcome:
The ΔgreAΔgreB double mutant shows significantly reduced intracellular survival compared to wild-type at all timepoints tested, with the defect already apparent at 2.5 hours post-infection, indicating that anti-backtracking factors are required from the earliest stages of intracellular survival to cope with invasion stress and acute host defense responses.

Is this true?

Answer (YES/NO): YES